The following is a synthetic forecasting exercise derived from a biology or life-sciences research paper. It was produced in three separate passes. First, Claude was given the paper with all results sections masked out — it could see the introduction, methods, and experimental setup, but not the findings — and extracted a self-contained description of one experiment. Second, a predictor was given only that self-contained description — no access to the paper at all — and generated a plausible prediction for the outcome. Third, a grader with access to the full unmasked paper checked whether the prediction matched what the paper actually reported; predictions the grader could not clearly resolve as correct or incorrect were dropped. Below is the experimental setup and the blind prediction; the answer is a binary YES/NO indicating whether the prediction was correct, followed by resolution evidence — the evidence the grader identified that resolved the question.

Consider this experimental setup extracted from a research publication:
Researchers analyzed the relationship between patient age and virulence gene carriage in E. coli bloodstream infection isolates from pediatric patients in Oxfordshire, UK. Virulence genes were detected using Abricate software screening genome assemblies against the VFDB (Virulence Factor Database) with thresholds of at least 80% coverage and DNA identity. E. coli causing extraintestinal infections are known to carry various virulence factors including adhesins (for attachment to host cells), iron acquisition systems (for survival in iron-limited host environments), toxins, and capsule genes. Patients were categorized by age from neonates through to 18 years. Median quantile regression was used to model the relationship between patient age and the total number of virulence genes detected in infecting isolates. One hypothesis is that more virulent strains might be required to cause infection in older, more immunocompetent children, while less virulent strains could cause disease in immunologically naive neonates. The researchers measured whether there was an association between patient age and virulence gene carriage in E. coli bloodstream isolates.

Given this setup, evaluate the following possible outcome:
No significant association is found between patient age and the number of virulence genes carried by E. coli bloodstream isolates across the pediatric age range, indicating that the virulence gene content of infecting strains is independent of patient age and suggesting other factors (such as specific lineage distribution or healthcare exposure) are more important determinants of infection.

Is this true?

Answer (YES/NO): NO